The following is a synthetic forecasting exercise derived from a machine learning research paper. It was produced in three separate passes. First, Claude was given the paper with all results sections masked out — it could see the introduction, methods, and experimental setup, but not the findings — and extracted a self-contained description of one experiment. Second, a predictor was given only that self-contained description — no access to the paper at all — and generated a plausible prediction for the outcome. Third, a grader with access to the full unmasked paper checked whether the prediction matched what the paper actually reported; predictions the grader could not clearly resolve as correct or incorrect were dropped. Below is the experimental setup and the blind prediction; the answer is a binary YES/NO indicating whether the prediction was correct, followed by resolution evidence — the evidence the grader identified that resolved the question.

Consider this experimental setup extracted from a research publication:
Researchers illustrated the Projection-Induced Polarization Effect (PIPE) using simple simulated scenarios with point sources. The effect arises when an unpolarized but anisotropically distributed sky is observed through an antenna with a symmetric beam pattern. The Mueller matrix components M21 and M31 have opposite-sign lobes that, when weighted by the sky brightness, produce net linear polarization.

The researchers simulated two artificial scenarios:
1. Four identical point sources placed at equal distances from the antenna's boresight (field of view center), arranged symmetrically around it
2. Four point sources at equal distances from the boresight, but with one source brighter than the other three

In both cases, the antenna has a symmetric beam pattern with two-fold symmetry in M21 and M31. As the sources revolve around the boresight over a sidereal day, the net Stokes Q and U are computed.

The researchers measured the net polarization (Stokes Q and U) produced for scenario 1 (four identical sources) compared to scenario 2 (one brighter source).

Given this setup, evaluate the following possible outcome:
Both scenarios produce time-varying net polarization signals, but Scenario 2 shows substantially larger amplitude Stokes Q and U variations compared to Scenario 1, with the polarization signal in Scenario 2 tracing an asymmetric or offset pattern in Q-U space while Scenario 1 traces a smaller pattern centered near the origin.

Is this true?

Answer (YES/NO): NO